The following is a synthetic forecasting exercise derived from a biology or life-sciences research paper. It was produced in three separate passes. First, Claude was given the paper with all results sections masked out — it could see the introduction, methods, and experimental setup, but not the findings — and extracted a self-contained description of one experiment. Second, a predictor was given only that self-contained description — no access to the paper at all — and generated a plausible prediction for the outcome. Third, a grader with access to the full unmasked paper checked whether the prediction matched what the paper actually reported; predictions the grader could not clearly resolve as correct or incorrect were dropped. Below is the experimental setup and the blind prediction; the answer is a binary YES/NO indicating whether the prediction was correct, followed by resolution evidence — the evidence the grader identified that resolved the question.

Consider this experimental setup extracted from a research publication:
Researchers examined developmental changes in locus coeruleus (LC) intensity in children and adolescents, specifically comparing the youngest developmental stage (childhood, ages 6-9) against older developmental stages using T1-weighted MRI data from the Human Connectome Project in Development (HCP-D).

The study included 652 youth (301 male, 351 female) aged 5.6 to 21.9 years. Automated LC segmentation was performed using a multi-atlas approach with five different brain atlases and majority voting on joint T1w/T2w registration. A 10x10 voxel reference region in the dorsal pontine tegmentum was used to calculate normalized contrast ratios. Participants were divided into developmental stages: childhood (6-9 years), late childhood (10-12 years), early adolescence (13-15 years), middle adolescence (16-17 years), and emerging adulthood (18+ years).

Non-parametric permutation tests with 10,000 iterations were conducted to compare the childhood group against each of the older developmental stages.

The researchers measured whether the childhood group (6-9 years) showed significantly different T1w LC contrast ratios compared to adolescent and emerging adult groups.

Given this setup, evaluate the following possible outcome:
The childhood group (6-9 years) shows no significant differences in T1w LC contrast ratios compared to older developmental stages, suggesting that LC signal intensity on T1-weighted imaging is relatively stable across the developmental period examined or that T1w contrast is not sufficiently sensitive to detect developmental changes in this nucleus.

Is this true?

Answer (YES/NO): NO